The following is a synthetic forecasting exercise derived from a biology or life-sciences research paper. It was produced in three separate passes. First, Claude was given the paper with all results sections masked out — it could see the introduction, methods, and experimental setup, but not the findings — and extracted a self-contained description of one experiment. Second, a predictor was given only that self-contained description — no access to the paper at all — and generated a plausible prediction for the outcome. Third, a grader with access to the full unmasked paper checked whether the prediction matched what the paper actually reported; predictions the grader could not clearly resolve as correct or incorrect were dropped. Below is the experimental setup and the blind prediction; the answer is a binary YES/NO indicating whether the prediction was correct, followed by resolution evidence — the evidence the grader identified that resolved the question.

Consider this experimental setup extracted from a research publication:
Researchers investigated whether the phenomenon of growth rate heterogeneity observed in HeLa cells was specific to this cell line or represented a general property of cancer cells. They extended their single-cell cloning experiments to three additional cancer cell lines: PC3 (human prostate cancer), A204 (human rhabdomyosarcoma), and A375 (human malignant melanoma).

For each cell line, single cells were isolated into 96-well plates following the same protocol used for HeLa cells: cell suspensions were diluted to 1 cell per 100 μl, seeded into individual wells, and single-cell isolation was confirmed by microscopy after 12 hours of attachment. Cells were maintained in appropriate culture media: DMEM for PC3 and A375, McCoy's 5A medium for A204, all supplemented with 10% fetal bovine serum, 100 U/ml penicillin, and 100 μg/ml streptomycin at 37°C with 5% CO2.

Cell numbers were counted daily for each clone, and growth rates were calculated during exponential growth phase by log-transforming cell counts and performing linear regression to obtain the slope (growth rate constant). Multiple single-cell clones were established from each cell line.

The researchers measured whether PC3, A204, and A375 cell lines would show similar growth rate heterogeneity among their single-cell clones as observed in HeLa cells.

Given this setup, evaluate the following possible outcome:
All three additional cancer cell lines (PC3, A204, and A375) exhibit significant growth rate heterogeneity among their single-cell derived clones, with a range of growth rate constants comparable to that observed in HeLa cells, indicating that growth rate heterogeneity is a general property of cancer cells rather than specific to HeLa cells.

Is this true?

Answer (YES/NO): YES